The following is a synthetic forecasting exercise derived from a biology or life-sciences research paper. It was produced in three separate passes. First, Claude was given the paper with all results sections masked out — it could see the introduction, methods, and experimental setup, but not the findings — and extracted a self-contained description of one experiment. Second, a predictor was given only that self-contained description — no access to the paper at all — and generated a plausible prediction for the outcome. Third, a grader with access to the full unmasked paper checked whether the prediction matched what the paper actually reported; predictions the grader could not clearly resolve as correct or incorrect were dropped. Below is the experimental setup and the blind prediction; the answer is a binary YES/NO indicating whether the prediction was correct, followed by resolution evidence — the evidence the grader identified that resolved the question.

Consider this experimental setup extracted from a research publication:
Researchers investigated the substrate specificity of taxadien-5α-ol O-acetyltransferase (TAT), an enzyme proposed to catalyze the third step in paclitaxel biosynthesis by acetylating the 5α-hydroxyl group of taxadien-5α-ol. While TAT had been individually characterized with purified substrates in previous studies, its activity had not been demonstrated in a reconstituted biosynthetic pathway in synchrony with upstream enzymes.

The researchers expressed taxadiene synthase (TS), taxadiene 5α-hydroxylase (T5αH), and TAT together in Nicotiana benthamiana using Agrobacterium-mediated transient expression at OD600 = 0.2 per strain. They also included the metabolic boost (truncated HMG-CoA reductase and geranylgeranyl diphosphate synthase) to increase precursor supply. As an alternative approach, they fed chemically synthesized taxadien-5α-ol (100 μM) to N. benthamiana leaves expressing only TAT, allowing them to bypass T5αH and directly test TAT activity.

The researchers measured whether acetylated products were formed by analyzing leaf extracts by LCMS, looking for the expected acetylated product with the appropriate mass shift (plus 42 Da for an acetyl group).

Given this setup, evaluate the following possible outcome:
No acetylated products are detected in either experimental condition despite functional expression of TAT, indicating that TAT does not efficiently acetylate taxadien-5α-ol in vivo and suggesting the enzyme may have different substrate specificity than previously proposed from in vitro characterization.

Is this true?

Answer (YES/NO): NO